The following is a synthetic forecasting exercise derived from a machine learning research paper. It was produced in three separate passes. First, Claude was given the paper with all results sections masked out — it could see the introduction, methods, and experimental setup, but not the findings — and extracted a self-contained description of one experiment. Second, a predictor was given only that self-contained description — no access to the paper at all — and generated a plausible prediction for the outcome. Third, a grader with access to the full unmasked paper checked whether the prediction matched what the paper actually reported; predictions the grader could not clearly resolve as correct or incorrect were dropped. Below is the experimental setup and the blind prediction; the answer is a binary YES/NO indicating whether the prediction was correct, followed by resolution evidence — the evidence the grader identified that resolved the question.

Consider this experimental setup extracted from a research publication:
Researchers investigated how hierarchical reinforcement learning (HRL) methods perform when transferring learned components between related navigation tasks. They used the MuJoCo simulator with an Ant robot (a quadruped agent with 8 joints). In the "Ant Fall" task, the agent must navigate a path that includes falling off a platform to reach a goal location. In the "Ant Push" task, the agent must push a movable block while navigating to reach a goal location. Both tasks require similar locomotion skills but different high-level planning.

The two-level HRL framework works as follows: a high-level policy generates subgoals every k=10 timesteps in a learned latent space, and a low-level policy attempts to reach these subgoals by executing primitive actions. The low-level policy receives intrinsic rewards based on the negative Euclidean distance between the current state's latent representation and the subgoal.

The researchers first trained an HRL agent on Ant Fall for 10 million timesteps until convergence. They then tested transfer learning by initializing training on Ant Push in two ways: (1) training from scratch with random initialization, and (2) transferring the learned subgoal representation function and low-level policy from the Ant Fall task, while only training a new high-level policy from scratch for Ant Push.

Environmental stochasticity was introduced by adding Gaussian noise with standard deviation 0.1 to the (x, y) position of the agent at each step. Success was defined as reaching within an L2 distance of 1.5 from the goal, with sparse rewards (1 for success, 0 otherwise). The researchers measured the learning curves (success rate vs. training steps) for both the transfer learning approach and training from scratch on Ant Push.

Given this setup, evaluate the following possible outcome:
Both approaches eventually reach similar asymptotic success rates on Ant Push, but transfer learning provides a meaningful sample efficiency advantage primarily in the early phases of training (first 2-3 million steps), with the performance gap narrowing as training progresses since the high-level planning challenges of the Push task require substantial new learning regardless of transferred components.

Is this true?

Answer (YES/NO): NO